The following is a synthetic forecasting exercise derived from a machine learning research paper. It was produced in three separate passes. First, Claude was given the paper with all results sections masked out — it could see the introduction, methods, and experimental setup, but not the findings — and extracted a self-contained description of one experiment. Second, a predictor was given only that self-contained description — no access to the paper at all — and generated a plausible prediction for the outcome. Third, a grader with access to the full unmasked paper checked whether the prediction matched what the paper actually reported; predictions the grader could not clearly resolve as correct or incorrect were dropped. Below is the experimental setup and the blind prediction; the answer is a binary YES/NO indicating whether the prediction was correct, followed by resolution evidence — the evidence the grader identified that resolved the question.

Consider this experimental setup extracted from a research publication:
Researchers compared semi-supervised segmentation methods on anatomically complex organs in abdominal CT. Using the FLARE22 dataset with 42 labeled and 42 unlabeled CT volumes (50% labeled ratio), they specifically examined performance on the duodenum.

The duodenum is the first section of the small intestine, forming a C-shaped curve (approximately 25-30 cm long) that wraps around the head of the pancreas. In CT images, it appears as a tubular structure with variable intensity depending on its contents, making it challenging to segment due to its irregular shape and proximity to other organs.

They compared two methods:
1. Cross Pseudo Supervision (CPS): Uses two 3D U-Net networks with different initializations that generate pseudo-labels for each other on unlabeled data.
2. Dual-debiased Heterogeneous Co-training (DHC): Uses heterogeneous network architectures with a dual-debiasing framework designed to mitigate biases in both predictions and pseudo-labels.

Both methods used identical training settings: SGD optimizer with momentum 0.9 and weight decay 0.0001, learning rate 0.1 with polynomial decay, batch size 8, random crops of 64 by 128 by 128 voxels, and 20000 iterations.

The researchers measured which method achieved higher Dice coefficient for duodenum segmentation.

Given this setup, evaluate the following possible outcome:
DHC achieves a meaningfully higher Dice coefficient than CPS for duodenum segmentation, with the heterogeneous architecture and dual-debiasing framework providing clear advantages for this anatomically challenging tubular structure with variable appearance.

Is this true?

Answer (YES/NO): YES